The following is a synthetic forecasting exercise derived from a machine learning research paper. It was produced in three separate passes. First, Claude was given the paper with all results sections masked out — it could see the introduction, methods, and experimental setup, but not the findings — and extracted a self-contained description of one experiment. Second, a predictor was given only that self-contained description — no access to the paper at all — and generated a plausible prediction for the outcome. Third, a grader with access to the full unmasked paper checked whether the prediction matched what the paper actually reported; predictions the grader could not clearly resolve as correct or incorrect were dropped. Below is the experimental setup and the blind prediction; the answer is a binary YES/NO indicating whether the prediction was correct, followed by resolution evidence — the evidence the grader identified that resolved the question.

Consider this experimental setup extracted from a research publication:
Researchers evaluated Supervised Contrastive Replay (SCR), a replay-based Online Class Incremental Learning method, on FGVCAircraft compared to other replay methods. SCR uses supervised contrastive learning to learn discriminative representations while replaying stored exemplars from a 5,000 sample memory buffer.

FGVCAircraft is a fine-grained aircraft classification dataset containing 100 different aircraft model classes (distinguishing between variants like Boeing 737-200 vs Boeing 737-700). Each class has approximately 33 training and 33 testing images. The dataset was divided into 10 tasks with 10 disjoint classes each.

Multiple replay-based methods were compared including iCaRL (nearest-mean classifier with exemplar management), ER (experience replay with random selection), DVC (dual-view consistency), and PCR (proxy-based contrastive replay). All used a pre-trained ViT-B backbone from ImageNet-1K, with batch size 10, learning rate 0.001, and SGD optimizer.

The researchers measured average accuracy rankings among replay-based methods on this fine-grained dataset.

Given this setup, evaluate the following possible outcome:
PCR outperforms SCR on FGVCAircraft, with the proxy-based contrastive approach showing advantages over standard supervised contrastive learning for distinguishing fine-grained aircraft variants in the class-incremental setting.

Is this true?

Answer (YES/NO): NO